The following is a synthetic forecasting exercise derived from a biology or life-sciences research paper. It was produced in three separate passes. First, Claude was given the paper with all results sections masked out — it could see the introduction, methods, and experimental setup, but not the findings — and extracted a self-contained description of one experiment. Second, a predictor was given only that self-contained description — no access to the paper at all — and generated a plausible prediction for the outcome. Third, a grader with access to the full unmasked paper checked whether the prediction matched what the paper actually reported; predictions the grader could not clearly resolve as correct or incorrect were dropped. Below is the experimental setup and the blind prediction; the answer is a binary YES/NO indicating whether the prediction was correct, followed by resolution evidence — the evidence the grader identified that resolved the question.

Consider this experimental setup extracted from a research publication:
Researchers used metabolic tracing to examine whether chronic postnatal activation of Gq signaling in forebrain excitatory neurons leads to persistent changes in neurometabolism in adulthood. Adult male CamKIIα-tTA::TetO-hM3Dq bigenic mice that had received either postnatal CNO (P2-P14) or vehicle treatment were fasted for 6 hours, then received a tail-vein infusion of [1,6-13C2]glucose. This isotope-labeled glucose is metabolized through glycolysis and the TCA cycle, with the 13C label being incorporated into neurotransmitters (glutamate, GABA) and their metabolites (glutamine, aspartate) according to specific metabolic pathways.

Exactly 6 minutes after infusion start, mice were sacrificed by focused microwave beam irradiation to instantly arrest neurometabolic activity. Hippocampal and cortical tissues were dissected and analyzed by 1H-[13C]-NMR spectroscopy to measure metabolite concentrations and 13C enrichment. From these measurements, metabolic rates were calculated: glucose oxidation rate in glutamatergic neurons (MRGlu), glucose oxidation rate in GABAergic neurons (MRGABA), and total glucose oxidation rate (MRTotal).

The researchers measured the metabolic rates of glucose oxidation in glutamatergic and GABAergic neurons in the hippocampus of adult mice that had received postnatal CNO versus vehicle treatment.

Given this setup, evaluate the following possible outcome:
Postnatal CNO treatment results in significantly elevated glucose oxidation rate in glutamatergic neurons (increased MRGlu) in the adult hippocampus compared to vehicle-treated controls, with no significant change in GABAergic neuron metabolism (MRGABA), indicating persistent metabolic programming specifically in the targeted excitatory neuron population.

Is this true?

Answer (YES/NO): NO